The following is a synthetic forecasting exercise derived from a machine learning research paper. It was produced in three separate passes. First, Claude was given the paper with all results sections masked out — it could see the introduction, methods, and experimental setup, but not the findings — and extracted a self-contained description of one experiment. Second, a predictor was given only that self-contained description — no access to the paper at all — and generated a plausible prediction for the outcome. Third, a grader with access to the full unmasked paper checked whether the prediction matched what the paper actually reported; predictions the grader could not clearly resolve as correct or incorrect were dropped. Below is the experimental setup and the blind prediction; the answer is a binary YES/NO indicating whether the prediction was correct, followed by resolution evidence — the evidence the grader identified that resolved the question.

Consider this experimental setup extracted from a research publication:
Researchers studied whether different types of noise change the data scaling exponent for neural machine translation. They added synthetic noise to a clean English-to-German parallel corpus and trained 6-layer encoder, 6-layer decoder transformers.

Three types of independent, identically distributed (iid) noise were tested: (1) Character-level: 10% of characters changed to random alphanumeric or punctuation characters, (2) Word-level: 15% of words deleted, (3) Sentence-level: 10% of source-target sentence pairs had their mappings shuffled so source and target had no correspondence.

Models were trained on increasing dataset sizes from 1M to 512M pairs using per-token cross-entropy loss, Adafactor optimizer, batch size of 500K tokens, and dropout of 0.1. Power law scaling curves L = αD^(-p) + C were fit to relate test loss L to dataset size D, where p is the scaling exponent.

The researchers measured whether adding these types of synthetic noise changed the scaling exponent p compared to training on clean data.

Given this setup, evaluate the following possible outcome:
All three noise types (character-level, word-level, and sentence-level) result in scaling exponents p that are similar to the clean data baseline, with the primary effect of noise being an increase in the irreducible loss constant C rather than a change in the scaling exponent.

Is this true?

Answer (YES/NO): YES